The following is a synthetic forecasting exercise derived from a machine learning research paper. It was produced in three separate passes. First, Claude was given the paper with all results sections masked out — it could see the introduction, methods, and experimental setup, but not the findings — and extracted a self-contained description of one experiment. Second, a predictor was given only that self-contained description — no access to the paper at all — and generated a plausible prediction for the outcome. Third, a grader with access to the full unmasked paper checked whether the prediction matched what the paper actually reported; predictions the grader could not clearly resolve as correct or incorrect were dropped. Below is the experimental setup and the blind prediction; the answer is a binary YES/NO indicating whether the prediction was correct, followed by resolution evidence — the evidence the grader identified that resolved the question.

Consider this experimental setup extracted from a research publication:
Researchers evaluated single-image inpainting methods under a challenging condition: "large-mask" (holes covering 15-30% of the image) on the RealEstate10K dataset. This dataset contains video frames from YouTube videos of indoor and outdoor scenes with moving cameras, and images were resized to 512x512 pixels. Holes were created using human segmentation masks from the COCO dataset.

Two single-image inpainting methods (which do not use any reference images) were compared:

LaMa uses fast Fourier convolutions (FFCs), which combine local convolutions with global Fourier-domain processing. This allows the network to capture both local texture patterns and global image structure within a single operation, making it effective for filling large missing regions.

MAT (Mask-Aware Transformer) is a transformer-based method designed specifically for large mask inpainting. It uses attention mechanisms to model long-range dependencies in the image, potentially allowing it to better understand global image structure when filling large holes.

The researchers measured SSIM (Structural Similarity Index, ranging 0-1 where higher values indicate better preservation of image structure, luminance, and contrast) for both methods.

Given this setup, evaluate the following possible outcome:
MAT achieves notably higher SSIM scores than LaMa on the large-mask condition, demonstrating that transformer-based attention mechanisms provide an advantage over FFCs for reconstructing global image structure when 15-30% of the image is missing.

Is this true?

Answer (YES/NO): NO